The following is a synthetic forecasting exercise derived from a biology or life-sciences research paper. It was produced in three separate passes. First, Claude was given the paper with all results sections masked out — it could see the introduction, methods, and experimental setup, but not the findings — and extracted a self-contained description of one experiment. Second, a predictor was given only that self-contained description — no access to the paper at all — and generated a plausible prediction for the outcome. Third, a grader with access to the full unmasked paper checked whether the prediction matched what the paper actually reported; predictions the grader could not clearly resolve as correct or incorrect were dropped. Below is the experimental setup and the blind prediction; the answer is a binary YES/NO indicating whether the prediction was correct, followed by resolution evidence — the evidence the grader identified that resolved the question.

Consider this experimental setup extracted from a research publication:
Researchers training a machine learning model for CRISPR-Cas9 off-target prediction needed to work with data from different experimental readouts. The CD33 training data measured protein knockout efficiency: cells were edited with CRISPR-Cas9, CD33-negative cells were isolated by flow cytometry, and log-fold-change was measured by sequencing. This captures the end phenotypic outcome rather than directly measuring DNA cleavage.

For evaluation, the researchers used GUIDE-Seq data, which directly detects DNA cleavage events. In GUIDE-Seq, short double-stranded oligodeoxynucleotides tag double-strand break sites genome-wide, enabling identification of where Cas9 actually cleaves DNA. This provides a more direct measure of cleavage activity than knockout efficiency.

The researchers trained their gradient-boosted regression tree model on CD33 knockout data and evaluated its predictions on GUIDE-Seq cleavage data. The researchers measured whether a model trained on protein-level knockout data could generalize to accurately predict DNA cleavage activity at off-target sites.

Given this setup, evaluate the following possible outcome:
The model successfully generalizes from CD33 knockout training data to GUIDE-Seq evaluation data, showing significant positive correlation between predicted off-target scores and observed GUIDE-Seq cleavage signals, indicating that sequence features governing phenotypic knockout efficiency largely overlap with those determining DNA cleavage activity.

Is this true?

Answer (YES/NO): YES